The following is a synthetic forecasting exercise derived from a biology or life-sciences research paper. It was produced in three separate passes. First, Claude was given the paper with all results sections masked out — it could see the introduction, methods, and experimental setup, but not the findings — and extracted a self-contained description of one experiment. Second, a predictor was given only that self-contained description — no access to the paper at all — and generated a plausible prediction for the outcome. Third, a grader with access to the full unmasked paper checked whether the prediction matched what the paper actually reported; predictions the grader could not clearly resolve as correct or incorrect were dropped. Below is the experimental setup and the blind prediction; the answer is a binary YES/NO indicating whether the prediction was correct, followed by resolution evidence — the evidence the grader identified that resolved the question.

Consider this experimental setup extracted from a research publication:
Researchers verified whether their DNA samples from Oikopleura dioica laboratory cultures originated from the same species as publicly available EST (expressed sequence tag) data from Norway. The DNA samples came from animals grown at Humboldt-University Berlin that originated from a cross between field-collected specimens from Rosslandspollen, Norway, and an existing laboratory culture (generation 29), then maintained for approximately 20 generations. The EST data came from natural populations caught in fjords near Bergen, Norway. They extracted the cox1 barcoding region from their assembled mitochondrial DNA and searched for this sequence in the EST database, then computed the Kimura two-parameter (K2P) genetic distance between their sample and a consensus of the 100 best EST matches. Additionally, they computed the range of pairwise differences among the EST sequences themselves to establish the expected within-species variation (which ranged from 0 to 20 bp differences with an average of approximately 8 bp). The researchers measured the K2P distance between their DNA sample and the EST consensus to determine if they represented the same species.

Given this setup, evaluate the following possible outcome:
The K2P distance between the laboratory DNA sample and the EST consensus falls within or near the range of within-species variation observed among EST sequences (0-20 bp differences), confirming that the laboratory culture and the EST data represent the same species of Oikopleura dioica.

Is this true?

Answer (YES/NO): YES